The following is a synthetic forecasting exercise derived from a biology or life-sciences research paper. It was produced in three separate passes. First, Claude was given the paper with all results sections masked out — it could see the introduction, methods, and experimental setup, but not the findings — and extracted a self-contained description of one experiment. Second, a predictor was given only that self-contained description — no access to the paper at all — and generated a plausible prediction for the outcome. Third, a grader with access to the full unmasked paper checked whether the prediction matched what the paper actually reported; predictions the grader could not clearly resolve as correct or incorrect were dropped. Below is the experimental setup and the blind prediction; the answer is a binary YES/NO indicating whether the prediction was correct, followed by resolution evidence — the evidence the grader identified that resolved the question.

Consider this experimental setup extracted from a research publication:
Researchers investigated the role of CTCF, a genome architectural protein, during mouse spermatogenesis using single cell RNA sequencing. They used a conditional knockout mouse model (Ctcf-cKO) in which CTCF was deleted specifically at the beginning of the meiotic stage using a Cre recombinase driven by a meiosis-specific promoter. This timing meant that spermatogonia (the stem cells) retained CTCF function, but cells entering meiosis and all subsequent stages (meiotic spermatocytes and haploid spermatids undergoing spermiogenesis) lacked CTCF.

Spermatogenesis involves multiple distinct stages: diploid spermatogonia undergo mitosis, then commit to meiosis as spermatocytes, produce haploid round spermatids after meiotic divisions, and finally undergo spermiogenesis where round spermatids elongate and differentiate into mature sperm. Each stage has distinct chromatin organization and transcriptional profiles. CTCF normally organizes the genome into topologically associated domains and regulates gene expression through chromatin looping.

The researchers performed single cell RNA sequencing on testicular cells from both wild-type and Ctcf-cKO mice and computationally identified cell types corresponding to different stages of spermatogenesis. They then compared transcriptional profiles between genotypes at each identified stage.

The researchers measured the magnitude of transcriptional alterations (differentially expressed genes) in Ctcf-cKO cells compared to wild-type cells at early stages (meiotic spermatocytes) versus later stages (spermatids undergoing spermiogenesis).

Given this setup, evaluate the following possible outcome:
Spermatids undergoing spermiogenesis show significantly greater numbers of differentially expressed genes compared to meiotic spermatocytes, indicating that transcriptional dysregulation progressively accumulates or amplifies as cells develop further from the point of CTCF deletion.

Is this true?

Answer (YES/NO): YES